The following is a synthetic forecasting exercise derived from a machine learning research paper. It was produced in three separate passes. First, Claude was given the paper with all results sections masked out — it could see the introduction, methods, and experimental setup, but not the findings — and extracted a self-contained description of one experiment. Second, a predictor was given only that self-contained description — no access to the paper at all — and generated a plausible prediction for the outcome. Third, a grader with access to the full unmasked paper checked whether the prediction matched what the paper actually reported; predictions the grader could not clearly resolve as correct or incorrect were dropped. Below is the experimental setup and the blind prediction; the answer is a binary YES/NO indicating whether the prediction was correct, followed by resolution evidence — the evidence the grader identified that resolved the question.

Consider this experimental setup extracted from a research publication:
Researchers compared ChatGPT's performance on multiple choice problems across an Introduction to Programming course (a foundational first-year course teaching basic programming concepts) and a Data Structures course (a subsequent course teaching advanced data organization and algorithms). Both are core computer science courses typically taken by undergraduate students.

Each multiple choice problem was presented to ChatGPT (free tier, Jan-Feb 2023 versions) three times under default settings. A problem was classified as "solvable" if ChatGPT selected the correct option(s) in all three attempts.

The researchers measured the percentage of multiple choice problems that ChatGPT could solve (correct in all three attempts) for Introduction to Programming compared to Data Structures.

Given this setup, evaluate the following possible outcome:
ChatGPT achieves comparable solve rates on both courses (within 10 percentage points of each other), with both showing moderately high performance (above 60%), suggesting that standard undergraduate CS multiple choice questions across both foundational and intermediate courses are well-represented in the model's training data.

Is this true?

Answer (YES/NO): YES